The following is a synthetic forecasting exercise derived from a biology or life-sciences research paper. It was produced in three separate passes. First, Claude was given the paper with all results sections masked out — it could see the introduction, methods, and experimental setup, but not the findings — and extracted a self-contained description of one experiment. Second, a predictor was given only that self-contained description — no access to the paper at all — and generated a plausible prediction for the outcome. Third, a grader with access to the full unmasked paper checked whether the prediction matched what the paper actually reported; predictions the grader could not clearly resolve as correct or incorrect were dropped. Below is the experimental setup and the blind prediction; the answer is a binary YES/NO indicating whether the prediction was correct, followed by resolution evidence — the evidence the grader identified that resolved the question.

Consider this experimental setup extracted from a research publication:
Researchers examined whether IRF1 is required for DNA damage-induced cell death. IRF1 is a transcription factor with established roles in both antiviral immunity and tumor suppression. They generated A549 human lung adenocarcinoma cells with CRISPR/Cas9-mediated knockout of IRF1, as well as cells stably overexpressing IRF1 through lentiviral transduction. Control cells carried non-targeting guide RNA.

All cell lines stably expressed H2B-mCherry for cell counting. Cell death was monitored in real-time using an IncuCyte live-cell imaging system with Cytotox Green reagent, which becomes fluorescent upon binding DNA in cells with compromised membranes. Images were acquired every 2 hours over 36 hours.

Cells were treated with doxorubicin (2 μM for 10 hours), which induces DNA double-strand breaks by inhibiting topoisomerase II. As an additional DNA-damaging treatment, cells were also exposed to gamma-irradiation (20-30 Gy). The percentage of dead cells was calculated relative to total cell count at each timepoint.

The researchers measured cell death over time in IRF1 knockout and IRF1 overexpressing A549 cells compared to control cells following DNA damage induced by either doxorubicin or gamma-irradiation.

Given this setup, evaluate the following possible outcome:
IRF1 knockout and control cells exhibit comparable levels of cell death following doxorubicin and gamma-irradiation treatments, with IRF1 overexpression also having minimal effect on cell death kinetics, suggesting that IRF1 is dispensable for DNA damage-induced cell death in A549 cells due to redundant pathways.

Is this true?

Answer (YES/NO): NO